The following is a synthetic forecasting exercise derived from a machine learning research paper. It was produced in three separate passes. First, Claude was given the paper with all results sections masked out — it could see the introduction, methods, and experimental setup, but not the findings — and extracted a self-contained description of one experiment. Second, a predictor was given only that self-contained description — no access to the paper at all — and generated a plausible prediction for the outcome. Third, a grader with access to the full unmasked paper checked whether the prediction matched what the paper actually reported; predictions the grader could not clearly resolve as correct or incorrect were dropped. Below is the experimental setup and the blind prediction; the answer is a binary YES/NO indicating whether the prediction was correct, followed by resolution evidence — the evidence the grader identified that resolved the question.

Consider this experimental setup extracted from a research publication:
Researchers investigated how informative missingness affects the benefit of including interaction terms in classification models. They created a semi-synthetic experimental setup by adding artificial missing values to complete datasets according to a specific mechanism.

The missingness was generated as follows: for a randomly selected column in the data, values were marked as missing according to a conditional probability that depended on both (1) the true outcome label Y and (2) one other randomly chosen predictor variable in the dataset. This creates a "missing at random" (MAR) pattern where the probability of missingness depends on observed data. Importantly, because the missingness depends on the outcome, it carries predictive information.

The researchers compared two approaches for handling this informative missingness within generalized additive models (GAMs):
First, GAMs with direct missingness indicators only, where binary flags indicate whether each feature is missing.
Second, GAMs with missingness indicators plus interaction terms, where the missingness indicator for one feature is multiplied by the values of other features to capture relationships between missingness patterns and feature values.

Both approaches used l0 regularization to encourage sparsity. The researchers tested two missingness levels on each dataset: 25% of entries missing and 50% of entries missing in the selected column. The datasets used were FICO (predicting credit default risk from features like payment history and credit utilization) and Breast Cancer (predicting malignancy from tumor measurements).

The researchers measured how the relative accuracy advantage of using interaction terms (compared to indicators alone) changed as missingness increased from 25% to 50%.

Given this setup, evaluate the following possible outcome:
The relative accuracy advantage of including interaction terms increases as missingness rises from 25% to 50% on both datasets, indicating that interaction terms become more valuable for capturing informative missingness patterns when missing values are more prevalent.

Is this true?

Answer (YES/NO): YES